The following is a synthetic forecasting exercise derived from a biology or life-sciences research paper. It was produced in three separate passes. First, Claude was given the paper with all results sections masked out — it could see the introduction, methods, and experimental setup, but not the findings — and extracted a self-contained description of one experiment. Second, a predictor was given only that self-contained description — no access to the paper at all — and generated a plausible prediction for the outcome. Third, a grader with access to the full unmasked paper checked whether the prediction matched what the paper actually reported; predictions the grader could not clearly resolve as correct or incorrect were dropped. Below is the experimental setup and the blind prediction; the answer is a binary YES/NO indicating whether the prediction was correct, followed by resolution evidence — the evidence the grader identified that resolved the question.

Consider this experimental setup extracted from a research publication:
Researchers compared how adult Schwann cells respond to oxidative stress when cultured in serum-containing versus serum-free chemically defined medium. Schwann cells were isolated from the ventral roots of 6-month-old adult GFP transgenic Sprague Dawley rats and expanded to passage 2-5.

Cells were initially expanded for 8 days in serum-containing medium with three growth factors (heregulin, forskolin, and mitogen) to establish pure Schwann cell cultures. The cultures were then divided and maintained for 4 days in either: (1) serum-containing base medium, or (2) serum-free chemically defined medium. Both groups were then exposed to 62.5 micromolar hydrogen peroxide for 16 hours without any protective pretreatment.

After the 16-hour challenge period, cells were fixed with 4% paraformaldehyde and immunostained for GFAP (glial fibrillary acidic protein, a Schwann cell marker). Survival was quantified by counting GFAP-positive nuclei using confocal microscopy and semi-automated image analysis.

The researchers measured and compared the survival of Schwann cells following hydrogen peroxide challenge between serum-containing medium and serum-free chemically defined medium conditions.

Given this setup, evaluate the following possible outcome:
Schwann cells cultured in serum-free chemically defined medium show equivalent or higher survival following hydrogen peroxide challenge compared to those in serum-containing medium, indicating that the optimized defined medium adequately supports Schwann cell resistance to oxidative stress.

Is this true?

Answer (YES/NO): YES